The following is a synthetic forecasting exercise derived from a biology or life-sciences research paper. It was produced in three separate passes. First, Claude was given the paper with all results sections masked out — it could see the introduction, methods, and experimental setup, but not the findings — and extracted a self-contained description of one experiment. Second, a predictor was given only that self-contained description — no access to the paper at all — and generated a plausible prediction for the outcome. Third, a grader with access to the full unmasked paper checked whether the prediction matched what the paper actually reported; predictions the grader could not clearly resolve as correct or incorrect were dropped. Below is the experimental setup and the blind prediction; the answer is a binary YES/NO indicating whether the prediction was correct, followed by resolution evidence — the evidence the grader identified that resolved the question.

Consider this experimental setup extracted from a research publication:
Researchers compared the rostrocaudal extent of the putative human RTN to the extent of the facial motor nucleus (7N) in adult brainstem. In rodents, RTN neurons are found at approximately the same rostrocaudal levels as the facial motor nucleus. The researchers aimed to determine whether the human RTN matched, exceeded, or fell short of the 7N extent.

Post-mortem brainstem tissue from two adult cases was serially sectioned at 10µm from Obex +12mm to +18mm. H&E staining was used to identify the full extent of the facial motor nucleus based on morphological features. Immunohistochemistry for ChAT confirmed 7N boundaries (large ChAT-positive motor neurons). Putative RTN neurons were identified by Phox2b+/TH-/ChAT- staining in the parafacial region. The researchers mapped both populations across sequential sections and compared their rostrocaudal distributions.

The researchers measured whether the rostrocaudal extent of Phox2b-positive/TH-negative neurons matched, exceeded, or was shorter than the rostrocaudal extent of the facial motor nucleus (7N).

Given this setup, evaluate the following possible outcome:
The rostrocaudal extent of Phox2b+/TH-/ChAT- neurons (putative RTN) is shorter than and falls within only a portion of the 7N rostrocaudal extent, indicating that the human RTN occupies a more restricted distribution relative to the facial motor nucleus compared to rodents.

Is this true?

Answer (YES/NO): NO